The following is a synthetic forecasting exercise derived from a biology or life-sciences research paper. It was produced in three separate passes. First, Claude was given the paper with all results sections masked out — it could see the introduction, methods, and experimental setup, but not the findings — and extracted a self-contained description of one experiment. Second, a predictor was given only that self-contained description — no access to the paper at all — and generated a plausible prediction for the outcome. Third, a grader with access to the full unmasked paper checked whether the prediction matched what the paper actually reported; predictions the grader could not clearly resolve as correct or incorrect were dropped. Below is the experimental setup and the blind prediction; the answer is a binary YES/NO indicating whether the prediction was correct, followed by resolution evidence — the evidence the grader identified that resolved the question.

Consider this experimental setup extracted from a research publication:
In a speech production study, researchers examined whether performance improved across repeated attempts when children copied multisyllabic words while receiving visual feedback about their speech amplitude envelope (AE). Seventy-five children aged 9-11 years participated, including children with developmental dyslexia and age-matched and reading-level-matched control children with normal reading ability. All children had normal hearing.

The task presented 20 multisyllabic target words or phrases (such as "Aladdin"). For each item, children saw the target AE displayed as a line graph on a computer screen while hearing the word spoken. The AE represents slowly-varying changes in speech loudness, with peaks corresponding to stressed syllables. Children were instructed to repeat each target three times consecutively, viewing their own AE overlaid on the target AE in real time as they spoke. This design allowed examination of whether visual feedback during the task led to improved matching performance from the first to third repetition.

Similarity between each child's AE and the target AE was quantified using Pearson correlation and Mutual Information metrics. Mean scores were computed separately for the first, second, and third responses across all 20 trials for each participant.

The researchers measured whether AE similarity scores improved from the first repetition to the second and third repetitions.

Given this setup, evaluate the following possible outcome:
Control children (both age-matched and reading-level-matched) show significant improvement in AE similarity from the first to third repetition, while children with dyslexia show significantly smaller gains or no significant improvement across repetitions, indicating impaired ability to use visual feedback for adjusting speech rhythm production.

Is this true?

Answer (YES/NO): NO